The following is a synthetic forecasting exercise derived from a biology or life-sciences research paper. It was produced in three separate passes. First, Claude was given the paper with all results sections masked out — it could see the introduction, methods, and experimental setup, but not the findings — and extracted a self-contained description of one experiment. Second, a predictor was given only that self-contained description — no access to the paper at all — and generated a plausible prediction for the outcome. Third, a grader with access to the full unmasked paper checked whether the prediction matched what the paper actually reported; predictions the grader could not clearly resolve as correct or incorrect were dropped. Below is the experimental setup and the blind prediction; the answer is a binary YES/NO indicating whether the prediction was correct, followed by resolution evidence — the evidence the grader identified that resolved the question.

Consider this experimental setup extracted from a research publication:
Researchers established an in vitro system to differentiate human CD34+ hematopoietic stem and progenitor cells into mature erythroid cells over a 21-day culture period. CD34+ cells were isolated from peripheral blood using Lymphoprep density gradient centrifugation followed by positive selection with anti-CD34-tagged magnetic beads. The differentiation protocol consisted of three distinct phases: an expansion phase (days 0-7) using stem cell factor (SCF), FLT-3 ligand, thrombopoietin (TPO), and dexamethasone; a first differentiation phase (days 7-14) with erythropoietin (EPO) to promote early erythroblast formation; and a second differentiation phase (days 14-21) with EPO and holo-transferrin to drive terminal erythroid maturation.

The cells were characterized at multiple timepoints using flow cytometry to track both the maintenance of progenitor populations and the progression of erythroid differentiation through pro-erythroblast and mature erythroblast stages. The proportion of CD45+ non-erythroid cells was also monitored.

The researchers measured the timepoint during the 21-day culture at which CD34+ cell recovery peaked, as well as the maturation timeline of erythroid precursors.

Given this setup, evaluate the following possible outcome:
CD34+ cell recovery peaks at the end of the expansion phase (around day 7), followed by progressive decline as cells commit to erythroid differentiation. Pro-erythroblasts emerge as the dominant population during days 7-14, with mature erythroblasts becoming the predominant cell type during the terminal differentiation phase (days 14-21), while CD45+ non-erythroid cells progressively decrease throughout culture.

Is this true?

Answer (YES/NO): NO